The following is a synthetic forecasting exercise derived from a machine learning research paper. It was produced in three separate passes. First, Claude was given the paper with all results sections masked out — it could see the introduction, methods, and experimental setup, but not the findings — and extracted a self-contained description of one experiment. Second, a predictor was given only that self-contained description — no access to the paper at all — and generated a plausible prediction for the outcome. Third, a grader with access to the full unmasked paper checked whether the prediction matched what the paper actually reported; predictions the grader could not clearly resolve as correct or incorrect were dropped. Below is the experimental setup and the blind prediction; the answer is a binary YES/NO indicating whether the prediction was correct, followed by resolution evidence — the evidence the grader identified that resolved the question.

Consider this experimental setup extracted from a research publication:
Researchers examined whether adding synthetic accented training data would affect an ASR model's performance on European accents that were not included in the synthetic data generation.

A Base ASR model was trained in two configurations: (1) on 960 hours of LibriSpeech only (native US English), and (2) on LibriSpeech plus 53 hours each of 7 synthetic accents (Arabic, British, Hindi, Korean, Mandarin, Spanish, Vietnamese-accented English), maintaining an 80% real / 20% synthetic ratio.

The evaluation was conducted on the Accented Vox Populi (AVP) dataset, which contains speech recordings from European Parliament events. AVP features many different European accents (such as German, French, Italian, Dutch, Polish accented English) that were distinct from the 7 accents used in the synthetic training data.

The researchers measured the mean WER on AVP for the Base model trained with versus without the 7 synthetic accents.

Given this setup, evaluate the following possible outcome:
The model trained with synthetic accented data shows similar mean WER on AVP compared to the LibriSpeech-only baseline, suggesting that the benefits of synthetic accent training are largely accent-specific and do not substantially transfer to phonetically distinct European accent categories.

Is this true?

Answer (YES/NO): YES